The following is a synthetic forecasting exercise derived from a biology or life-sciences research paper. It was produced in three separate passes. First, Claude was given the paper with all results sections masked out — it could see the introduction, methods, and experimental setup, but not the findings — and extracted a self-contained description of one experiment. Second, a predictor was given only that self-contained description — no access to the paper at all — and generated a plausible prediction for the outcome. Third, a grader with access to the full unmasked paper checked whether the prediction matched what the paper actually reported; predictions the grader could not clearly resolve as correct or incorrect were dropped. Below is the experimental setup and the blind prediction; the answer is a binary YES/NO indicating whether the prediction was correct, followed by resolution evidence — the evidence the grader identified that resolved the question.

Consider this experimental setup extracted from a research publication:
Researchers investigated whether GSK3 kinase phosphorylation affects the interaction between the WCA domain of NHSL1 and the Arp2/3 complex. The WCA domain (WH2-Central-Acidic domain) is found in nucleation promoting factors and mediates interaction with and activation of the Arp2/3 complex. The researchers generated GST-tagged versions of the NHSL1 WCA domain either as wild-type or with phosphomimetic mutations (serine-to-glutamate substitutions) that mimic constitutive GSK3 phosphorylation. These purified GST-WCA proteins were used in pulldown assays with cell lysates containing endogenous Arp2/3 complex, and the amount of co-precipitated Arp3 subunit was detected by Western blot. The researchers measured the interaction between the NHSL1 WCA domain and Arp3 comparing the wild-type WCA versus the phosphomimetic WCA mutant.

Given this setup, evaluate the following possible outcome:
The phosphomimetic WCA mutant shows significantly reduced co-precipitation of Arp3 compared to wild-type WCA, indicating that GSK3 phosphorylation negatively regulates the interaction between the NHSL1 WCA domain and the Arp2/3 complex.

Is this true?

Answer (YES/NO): NO